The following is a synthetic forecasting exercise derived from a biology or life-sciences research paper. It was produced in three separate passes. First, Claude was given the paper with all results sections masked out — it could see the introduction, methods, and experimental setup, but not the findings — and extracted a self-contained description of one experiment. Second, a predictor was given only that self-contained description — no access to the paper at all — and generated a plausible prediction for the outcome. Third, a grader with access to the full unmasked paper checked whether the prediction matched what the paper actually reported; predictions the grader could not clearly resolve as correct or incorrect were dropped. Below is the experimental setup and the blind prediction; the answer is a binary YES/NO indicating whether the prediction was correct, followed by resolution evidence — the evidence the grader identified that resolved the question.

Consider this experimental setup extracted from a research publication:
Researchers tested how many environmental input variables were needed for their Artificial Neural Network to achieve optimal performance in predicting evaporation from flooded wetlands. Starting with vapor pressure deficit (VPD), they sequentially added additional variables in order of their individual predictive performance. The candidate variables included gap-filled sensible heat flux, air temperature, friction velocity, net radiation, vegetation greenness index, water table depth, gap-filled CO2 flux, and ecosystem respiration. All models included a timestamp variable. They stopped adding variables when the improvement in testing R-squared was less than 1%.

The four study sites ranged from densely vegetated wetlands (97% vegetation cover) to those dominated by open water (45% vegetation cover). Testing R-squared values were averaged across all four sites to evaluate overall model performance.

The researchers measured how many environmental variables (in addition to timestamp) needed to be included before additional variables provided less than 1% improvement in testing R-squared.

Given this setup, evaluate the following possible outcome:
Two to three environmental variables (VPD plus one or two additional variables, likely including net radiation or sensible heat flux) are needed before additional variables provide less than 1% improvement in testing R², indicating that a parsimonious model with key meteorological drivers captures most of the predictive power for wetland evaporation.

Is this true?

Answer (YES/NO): NO